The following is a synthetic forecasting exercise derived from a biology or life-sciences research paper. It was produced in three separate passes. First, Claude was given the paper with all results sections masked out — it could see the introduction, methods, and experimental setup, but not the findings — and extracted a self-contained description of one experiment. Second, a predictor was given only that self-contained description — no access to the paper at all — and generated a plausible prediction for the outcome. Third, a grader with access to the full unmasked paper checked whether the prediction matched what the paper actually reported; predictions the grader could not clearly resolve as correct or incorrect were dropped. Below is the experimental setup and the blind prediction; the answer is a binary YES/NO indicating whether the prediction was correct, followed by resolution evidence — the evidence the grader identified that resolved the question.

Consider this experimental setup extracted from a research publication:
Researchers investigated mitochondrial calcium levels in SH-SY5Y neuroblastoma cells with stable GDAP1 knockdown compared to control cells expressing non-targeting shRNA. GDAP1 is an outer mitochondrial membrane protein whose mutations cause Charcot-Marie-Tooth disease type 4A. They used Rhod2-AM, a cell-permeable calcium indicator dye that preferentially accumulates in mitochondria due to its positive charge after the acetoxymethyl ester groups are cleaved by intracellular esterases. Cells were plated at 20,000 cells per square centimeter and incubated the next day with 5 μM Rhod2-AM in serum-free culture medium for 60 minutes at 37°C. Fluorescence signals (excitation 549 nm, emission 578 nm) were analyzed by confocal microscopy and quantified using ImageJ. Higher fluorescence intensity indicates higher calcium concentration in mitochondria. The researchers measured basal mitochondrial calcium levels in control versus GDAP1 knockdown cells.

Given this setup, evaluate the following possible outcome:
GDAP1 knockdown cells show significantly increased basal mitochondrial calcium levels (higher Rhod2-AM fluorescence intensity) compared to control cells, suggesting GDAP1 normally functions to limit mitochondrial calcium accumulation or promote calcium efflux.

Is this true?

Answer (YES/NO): NO